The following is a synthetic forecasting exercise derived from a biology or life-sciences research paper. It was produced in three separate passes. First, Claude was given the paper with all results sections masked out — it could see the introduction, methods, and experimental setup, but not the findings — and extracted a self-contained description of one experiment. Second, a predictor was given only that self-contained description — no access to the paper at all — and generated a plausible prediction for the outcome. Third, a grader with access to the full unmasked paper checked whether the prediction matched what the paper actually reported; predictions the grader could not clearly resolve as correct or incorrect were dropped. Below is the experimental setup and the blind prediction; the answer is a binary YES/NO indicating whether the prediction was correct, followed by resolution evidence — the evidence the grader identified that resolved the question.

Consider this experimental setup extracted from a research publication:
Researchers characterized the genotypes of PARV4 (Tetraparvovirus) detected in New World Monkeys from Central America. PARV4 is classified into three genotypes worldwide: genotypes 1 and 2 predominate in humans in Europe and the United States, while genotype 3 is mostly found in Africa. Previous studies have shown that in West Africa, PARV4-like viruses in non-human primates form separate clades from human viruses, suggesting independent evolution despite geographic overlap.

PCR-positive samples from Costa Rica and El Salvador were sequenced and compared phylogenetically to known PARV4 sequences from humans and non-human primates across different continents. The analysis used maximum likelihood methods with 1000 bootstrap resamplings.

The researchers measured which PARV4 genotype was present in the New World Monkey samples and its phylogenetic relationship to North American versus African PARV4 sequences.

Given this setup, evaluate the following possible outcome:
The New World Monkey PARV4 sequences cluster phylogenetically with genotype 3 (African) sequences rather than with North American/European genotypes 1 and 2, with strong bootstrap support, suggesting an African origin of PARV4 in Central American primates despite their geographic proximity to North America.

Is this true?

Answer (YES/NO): NO